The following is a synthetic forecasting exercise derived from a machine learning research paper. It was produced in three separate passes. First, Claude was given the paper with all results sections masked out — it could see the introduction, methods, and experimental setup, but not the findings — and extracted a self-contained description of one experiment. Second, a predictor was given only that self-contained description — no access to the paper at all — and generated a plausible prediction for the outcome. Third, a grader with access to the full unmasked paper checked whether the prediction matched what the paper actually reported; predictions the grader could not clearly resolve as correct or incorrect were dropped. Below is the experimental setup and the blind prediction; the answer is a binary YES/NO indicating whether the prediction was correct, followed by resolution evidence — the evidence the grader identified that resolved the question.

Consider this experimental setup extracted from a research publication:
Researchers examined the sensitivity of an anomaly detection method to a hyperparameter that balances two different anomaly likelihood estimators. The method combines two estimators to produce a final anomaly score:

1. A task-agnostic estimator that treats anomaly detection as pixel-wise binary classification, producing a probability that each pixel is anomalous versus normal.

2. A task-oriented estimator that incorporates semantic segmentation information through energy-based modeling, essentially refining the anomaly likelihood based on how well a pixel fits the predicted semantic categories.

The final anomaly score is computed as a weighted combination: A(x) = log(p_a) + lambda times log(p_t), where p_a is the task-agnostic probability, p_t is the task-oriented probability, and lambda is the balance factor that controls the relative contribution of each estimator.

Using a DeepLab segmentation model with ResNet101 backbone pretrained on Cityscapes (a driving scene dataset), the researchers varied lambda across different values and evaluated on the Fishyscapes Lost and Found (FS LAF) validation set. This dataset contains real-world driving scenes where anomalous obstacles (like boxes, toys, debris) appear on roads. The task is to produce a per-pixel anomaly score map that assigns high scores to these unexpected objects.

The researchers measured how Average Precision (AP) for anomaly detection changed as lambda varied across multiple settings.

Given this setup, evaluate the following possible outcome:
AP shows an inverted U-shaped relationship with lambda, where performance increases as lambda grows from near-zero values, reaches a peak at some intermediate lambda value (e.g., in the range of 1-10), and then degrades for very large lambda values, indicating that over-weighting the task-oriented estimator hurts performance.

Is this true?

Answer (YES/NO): NO